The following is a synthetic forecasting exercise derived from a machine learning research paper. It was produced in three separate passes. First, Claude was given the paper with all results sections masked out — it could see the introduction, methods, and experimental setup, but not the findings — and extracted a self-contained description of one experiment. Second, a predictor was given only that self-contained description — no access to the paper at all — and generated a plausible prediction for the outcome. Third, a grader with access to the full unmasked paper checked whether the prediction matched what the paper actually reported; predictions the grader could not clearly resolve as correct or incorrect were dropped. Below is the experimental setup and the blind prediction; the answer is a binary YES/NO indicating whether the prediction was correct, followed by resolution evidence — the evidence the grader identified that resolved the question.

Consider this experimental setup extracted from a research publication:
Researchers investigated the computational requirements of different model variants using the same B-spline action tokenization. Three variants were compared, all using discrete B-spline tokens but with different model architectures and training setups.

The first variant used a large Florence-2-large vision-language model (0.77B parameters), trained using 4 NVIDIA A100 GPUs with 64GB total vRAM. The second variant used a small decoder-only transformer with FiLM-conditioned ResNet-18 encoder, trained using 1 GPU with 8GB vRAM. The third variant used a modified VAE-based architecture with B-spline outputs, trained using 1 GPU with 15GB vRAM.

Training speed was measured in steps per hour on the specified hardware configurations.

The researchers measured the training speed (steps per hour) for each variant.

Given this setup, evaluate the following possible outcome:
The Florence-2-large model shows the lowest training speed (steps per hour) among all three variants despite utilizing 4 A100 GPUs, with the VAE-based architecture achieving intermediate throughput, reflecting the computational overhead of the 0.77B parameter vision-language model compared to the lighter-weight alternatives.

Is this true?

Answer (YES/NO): NO